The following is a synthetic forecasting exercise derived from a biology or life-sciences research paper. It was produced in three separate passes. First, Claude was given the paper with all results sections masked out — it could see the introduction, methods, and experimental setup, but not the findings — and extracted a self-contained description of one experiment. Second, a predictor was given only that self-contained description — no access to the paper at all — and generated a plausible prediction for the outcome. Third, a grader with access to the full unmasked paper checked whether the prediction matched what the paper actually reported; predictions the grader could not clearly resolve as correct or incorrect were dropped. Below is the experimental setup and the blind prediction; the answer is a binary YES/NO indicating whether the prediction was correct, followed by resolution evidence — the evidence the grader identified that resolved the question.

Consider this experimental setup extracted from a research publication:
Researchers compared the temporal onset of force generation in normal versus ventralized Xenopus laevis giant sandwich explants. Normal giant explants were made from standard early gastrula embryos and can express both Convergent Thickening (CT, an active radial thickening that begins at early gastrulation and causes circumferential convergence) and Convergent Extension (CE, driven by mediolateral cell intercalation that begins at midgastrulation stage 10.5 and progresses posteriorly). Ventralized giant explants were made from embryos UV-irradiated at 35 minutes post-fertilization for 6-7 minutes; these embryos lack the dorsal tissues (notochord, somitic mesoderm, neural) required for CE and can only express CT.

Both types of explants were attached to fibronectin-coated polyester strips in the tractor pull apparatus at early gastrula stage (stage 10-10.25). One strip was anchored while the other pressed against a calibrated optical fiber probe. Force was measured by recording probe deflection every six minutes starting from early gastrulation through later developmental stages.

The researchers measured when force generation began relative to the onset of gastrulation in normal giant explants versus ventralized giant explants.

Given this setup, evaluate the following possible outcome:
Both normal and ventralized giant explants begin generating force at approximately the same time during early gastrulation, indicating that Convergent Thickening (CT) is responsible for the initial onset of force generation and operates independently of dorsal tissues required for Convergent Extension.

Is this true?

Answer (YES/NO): YES